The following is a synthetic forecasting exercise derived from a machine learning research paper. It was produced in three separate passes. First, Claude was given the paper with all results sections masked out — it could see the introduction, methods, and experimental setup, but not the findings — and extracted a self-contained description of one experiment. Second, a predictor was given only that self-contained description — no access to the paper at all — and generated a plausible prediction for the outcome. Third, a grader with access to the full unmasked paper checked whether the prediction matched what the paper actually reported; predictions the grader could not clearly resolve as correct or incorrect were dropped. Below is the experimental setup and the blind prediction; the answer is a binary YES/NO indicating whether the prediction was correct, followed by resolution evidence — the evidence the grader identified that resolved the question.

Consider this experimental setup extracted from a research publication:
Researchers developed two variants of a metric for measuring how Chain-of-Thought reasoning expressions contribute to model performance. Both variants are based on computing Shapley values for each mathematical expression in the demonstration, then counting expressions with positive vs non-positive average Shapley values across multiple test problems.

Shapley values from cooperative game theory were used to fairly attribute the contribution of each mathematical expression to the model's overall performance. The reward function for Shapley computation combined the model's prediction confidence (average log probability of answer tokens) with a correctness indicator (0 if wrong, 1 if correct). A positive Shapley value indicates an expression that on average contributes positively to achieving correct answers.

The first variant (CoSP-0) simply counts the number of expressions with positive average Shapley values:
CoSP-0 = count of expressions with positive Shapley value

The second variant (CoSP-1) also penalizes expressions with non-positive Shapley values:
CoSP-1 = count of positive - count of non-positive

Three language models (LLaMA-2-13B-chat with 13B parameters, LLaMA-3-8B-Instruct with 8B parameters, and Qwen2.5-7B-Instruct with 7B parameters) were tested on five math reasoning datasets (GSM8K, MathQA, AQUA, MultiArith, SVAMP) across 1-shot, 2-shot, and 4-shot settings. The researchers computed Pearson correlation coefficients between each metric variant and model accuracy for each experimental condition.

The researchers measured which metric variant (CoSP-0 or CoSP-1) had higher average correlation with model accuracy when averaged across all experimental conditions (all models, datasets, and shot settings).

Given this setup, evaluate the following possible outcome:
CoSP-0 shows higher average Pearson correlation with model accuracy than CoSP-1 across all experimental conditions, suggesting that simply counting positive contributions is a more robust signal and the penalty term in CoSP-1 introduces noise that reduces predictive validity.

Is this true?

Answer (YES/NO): YES